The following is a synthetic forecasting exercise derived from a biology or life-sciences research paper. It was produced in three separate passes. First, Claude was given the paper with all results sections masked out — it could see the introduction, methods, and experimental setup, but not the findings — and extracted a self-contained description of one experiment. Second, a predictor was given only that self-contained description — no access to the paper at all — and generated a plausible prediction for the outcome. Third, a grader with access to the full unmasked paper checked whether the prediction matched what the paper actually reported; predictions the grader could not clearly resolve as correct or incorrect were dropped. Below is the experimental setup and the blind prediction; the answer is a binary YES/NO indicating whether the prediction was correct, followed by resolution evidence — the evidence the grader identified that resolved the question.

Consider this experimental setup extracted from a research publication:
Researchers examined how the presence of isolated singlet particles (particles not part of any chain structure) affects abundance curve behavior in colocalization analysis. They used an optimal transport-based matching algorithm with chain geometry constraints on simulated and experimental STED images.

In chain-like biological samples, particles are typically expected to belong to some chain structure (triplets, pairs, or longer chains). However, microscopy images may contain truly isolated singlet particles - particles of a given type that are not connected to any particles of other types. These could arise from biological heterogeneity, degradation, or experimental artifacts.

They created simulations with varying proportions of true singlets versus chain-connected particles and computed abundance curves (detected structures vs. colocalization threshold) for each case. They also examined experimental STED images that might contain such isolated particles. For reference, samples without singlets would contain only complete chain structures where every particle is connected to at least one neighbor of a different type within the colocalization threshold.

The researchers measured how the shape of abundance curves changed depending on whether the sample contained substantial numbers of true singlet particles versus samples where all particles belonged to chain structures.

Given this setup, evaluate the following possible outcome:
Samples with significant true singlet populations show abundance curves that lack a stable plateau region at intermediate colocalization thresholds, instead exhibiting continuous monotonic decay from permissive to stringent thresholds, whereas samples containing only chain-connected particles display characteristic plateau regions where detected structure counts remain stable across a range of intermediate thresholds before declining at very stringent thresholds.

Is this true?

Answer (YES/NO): NO